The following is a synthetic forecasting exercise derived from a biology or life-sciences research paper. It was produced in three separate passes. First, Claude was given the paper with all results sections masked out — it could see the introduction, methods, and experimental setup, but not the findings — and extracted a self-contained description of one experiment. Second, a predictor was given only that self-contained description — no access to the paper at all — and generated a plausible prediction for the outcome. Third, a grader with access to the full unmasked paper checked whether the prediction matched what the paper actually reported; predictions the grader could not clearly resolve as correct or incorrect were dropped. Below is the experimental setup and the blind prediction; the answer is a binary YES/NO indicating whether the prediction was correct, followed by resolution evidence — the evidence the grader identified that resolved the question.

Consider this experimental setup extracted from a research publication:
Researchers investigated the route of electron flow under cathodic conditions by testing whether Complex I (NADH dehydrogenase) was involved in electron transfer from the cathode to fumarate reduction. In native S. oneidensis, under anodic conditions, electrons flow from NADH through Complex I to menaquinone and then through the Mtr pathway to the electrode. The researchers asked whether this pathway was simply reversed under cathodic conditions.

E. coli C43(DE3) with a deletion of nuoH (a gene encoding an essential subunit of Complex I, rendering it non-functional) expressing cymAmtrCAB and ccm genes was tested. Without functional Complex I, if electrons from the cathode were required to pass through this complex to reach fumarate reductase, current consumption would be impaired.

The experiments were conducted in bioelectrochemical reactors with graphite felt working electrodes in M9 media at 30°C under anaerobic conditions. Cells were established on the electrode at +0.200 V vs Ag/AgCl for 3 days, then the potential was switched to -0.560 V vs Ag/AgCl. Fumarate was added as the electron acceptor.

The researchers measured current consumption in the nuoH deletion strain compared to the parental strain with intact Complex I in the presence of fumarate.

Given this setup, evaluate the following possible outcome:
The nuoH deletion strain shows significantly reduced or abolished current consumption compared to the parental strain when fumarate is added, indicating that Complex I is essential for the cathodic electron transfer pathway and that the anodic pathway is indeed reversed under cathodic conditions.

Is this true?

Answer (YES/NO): NO